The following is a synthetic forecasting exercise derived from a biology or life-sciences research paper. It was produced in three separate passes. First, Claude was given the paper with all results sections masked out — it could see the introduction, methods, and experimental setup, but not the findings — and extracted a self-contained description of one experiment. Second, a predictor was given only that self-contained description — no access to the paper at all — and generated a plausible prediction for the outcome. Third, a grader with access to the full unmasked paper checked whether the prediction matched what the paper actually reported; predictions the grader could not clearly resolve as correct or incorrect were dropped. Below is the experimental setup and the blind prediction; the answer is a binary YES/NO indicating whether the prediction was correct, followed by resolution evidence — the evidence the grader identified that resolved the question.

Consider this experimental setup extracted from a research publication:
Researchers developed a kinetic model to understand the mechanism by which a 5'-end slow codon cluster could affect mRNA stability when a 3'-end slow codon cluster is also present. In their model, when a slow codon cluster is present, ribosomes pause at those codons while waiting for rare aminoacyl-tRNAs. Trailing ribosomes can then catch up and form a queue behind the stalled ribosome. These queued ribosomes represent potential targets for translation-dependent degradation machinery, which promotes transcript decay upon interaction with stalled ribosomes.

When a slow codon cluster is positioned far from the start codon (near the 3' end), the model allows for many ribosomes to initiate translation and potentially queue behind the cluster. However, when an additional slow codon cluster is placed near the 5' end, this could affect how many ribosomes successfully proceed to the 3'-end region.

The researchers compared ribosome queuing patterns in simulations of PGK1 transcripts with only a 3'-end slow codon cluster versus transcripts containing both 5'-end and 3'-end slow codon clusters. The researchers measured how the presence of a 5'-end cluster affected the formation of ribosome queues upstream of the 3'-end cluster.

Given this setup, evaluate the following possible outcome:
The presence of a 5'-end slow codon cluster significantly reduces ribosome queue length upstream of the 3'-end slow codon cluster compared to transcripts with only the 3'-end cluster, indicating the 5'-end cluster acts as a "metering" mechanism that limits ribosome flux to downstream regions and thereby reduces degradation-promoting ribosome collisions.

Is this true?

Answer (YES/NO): YES